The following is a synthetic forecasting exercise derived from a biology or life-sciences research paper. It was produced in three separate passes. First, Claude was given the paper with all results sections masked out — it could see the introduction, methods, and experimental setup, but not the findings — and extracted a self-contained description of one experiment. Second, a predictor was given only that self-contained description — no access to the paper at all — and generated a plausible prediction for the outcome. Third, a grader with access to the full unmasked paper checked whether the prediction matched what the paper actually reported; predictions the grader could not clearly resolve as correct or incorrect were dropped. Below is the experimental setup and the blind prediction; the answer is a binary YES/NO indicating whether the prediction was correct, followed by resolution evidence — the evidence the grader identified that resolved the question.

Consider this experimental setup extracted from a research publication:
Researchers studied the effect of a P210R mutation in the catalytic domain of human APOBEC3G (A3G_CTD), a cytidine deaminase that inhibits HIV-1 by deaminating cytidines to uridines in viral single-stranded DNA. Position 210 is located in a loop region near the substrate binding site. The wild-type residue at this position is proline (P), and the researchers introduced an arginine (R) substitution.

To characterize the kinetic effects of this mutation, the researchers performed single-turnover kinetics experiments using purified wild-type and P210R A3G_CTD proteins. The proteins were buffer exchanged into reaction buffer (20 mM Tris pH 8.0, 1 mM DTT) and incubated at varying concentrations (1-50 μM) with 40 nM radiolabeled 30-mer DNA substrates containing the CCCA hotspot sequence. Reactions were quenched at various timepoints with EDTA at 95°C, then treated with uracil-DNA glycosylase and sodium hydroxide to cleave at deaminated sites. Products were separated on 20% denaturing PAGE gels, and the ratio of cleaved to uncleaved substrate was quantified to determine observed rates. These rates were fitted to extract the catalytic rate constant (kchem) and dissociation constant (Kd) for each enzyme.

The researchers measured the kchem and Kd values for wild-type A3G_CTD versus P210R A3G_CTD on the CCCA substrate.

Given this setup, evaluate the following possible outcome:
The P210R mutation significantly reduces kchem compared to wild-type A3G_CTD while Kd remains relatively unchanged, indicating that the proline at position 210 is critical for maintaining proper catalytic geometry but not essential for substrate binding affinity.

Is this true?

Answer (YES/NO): NO